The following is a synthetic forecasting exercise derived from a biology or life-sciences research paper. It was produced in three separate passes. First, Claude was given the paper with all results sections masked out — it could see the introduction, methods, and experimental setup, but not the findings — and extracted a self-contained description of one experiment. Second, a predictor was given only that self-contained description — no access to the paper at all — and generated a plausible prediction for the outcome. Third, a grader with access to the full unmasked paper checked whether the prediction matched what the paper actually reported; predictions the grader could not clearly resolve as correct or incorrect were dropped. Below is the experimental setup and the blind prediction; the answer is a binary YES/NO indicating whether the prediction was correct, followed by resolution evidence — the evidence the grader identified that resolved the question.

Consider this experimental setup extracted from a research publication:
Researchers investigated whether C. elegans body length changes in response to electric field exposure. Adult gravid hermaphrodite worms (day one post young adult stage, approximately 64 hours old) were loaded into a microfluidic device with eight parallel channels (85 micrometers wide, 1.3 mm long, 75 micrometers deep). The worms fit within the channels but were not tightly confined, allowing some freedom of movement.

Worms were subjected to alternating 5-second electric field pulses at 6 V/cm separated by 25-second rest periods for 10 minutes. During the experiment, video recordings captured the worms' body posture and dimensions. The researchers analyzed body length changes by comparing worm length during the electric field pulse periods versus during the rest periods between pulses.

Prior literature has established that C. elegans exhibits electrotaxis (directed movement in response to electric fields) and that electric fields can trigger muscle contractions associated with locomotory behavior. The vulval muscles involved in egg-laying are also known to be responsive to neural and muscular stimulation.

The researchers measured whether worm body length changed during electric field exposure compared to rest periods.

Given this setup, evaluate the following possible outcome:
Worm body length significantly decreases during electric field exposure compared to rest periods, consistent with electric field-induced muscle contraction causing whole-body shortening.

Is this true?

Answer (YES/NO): YES